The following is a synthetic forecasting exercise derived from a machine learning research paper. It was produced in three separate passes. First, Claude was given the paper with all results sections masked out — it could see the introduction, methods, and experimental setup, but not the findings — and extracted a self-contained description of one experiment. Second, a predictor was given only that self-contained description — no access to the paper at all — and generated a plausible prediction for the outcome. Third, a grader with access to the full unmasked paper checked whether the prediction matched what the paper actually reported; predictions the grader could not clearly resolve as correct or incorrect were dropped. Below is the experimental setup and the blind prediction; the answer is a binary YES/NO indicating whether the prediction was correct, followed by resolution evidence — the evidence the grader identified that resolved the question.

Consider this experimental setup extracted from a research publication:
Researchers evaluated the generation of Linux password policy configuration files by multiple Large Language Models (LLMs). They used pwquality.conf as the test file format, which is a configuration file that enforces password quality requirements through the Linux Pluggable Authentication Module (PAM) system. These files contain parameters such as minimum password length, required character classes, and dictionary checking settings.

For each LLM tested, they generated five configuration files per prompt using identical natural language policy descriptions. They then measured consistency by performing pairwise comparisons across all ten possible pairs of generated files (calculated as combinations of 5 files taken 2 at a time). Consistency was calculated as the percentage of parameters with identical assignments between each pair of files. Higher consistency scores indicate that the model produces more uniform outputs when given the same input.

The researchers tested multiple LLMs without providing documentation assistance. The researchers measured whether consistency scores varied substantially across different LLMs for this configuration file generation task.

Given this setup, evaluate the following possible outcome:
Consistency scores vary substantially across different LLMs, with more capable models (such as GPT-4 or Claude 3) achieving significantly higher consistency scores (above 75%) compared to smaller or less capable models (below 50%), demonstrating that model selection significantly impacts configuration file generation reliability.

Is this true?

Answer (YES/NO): NO